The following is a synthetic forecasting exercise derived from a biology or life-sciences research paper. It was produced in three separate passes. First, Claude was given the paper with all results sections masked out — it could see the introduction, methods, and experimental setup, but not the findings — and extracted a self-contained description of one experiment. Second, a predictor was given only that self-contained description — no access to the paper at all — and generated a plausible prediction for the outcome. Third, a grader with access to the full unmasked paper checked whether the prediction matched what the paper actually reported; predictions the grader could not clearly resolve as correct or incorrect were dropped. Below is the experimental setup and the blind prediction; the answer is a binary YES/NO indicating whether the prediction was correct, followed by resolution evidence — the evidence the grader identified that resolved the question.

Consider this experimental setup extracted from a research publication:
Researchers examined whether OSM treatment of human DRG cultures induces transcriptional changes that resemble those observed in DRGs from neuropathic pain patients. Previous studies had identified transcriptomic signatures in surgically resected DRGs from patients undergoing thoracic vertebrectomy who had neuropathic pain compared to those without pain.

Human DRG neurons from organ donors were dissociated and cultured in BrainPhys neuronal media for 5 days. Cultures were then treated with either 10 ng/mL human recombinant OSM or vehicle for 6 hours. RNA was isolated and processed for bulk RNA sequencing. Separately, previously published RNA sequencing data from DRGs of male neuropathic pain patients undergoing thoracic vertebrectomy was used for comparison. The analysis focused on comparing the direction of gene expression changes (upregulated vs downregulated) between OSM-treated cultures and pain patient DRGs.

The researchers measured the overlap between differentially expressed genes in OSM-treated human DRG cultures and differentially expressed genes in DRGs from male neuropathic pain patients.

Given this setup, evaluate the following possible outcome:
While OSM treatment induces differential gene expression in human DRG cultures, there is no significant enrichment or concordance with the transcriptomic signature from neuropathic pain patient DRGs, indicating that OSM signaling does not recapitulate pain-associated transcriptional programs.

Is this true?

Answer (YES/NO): NO